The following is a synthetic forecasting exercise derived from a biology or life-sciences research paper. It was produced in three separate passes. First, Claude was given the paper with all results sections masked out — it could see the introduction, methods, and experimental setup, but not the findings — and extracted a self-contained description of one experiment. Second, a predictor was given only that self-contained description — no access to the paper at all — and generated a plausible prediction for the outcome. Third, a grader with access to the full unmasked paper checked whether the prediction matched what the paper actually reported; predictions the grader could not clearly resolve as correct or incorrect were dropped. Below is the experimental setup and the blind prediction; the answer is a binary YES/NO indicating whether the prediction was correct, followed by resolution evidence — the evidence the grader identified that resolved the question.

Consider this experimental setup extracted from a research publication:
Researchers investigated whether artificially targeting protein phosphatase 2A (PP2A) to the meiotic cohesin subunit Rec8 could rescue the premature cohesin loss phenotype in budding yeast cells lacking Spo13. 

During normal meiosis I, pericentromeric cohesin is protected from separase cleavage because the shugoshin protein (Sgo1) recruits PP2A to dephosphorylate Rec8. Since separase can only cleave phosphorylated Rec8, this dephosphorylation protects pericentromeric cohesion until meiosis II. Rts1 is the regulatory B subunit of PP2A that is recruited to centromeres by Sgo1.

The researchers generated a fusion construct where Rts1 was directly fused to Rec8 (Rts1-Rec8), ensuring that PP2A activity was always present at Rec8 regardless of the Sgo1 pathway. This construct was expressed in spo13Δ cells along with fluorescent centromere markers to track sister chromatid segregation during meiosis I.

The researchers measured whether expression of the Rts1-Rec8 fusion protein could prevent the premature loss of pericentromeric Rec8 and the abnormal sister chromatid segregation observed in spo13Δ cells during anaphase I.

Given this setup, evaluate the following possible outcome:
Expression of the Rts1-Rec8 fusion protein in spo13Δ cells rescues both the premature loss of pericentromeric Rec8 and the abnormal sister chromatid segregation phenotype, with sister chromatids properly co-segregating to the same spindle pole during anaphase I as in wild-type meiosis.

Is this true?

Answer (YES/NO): NO